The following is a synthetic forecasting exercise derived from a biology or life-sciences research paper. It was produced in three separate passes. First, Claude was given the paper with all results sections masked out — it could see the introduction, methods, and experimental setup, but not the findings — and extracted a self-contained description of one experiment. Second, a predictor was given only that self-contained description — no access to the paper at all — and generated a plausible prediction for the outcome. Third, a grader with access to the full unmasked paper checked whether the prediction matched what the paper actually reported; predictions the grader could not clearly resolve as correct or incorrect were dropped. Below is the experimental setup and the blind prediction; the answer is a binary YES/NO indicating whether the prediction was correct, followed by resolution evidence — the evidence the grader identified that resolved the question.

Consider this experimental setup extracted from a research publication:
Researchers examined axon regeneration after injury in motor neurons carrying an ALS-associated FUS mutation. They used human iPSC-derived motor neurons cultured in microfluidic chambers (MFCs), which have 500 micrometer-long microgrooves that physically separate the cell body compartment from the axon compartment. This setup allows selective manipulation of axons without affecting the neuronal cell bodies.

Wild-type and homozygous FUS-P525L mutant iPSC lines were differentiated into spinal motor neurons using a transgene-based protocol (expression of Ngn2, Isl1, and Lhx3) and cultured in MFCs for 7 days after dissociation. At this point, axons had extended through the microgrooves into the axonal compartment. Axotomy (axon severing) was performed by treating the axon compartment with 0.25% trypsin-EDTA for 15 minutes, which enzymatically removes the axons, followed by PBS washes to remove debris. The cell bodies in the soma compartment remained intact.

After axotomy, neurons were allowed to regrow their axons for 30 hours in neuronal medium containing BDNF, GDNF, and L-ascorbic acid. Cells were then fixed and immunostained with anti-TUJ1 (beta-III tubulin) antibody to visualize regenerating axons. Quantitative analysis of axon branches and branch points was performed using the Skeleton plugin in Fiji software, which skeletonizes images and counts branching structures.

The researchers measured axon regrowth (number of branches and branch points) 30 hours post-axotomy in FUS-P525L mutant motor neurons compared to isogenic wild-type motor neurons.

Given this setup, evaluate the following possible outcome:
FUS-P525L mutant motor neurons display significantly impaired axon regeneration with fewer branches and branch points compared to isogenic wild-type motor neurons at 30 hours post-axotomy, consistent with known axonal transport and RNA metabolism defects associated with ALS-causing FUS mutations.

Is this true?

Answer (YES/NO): NO